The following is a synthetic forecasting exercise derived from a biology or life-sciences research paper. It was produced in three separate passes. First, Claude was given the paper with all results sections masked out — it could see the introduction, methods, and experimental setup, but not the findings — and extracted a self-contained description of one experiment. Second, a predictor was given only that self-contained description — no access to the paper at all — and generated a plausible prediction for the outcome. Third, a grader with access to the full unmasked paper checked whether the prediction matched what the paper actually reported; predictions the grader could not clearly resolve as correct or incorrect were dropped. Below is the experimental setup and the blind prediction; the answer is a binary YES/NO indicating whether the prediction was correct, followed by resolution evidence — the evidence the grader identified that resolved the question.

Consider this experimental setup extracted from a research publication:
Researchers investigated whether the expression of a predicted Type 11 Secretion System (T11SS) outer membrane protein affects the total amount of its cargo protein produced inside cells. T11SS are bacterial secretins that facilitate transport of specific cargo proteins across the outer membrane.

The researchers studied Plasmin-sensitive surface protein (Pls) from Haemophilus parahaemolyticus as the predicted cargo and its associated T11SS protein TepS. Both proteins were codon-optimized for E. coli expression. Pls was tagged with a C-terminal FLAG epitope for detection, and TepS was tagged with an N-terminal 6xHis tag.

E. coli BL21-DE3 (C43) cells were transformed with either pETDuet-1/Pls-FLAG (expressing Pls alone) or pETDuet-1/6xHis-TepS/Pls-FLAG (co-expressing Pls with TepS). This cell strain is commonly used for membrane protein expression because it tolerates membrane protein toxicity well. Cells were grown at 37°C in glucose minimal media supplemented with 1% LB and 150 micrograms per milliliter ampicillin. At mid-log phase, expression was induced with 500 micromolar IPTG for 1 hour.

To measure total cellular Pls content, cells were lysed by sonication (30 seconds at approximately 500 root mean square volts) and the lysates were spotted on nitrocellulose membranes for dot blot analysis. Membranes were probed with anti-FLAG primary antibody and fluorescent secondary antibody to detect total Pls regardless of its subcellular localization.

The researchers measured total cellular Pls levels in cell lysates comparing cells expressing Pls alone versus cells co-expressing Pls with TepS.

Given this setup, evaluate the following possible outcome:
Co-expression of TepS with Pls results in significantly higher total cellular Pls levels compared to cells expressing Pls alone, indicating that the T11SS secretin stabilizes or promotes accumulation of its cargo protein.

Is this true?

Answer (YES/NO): NO